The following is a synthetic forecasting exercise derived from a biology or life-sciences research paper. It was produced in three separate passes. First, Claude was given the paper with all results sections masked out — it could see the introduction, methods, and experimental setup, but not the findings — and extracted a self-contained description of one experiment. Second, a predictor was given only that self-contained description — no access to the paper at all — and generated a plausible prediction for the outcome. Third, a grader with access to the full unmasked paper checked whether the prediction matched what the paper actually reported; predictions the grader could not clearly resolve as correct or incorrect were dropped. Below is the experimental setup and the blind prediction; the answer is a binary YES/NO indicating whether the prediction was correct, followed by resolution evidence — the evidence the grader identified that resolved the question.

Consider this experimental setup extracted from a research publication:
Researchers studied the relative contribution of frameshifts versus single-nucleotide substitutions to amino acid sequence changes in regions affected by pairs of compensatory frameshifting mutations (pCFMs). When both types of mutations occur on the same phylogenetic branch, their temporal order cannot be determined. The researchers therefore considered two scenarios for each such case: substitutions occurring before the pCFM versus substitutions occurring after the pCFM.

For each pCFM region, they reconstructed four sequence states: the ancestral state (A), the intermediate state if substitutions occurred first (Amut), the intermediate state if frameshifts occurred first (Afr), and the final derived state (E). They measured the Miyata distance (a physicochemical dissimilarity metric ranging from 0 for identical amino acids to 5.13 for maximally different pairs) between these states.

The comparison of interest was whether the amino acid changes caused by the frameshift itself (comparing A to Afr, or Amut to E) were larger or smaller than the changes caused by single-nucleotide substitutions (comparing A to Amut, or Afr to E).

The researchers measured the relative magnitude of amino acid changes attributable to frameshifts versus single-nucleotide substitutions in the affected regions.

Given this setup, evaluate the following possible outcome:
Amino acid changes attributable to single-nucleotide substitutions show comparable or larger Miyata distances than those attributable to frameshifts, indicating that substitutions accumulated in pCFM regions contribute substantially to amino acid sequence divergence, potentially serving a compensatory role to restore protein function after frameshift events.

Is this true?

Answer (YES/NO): NO